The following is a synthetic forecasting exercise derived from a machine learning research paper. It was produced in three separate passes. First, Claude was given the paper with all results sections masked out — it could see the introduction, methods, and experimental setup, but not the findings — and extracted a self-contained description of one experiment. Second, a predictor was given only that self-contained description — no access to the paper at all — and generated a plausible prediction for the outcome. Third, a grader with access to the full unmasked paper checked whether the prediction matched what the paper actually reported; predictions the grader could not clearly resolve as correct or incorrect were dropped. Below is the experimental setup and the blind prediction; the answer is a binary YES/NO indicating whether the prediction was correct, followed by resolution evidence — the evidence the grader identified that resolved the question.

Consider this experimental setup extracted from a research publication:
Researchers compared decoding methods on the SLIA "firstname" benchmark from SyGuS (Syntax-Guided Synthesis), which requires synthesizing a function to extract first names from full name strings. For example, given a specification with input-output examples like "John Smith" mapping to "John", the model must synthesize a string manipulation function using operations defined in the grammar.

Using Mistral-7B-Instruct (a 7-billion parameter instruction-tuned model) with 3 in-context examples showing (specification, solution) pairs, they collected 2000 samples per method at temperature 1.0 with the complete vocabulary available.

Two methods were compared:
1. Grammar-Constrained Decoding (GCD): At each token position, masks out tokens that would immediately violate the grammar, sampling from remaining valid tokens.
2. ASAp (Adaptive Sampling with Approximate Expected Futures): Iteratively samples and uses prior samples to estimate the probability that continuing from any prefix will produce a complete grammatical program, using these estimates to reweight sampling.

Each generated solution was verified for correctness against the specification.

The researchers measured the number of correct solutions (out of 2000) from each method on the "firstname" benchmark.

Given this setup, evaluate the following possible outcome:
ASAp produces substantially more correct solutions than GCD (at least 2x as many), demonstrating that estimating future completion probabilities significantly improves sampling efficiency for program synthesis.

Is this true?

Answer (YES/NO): NO